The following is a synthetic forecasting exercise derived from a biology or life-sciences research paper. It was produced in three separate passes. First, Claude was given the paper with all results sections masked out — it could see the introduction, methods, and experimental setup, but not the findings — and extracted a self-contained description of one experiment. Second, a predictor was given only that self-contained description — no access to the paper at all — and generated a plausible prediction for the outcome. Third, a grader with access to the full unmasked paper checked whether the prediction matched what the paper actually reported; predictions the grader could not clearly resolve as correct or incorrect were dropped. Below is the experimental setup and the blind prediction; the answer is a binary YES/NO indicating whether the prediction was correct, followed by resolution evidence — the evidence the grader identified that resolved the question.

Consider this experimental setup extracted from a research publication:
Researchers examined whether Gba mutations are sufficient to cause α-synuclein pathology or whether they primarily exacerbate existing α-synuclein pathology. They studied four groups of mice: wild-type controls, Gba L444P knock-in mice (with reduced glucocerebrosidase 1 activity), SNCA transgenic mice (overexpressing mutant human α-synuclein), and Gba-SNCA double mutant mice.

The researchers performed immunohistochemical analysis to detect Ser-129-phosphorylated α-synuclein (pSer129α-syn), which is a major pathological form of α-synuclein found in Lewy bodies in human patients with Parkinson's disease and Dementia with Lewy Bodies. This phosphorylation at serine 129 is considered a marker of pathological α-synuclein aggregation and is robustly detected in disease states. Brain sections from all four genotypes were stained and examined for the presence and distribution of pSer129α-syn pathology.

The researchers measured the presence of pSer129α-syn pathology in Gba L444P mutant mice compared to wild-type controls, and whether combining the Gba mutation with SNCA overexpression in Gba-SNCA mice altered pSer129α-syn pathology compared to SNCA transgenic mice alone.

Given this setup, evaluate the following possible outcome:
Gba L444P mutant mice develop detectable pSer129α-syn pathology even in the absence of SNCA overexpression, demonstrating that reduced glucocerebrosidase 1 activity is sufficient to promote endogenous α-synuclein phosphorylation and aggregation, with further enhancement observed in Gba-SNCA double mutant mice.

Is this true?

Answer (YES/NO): NO